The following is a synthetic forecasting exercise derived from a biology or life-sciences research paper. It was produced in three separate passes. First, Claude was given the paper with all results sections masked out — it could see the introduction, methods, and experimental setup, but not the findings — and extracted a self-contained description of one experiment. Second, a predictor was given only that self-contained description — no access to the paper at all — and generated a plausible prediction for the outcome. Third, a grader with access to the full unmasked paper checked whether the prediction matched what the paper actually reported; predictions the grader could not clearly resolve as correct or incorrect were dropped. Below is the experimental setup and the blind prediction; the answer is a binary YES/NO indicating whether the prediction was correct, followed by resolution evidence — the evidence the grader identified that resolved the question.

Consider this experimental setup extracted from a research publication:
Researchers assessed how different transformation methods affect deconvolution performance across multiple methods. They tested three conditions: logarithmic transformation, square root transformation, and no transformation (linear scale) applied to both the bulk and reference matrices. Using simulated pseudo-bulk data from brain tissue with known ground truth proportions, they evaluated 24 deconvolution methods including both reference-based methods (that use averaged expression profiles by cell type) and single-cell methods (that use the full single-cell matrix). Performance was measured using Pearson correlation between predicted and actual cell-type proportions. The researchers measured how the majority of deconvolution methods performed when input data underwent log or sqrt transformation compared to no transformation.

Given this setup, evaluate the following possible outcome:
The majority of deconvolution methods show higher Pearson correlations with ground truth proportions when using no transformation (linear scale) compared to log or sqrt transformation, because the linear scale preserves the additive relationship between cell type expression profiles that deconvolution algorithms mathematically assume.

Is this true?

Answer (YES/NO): YES